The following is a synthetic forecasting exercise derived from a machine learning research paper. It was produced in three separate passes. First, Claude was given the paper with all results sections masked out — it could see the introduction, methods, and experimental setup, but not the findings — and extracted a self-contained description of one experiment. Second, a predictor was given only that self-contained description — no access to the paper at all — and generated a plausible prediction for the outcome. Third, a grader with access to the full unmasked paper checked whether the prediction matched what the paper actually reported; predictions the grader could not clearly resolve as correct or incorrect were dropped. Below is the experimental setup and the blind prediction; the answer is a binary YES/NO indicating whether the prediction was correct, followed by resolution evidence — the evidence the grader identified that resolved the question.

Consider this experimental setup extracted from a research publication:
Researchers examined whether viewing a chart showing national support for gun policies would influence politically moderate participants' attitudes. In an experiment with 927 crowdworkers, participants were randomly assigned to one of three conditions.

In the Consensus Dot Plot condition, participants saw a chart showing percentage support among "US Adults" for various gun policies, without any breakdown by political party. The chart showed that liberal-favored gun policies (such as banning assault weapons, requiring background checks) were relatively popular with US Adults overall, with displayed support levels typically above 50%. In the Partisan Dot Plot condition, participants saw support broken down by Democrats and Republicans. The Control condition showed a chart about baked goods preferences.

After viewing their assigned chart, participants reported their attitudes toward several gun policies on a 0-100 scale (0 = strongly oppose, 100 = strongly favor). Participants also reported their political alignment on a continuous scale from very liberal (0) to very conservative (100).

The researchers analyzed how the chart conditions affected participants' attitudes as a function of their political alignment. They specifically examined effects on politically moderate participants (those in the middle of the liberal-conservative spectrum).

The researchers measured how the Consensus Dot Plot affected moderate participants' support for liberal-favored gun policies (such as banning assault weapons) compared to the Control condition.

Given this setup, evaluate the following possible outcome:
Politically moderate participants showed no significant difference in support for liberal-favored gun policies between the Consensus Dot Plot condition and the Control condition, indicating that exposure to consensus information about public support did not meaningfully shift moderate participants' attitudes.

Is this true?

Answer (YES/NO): NO